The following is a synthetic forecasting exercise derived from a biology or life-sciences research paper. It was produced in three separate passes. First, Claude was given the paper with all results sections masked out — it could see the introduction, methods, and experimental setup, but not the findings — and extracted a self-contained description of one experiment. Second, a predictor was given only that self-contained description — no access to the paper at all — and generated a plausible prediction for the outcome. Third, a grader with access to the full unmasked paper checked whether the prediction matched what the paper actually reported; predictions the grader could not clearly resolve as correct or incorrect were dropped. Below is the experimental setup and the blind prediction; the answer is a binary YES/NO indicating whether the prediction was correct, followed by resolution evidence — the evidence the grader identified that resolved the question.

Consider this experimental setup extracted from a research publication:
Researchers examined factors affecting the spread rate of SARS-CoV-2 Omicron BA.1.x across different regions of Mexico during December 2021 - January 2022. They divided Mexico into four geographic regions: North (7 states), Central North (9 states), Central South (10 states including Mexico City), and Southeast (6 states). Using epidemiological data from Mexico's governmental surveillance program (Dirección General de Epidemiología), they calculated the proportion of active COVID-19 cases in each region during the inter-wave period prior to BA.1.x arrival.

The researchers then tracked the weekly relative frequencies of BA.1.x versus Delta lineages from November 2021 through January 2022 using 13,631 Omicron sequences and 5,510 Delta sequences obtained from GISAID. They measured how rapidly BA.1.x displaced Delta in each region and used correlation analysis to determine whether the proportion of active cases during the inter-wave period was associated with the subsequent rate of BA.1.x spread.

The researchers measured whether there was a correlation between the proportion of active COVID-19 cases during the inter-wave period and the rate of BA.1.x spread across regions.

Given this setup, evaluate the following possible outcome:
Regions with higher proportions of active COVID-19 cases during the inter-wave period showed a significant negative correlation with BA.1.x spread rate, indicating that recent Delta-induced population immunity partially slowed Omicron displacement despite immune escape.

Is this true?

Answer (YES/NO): NO